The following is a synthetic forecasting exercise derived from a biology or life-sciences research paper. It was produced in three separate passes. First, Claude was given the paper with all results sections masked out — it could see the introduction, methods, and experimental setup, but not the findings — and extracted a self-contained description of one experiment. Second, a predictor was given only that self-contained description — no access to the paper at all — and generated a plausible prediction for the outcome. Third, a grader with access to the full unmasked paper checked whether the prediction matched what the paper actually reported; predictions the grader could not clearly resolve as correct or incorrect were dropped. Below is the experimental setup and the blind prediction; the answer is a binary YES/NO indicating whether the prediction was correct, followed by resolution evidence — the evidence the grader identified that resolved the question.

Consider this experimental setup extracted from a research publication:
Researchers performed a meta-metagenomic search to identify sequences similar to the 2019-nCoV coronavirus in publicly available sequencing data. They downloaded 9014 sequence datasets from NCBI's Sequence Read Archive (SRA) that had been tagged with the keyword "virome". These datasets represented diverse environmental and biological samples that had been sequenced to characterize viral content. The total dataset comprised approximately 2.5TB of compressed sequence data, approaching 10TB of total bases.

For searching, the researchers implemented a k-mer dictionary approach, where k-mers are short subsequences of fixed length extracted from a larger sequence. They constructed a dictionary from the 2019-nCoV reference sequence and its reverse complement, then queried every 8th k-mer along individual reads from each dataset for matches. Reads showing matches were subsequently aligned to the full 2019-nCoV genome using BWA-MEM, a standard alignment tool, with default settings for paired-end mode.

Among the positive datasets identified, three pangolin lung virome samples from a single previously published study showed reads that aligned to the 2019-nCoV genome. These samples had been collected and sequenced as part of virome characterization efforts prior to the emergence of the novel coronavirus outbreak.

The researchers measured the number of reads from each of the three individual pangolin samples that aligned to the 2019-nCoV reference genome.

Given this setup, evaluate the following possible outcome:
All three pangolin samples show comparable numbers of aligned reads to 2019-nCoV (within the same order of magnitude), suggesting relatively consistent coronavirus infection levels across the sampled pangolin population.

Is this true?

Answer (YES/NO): NO